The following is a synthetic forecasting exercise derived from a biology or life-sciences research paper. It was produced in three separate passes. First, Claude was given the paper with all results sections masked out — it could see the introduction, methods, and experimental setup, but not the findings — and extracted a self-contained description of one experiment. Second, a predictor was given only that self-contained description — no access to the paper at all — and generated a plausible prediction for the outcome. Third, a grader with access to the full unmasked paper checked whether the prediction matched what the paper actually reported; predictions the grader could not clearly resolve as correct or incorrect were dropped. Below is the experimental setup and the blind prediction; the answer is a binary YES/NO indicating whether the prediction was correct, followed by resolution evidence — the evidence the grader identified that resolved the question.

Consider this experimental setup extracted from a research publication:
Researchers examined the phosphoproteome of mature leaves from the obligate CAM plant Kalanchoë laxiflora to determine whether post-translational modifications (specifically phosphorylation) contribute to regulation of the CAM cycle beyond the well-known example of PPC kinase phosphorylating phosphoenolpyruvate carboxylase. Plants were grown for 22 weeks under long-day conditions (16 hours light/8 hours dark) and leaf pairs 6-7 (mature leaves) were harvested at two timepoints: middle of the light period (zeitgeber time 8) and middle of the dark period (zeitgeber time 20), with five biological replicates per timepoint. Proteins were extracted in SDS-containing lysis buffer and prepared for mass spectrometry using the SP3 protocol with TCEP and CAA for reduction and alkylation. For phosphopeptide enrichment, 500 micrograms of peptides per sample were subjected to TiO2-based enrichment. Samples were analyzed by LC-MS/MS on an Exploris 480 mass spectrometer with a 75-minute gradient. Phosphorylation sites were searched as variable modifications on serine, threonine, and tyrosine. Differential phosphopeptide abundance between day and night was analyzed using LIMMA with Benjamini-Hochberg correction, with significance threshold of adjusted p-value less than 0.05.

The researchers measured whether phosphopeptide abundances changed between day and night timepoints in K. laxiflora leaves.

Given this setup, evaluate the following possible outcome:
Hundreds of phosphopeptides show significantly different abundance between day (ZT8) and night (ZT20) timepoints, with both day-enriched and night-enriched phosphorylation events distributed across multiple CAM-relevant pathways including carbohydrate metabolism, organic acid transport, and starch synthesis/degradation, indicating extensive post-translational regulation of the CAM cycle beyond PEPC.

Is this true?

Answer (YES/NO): NO